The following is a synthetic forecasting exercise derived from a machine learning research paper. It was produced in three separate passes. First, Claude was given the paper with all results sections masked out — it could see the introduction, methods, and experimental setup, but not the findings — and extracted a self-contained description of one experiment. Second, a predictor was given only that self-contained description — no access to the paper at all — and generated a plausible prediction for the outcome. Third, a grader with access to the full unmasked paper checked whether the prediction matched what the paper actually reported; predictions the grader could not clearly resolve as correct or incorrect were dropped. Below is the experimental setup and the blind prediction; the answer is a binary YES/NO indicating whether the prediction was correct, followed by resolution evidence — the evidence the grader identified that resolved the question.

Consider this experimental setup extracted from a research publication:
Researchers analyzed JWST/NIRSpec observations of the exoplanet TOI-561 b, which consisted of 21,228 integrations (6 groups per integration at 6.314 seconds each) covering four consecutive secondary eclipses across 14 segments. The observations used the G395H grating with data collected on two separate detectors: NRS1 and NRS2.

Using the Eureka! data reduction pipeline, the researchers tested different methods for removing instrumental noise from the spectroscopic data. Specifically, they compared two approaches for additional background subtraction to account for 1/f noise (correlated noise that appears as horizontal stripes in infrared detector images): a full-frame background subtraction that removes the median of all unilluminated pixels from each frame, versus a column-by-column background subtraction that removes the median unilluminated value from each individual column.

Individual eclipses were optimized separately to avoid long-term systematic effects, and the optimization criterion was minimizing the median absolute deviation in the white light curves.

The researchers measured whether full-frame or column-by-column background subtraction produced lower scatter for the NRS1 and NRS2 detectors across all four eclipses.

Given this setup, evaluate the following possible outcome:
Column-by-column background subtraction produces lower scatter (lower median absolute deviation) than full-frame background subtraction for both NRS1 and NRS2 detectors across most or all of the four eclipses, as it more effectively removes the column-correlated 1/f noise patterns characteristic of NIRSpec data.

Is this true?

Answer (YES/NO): YES